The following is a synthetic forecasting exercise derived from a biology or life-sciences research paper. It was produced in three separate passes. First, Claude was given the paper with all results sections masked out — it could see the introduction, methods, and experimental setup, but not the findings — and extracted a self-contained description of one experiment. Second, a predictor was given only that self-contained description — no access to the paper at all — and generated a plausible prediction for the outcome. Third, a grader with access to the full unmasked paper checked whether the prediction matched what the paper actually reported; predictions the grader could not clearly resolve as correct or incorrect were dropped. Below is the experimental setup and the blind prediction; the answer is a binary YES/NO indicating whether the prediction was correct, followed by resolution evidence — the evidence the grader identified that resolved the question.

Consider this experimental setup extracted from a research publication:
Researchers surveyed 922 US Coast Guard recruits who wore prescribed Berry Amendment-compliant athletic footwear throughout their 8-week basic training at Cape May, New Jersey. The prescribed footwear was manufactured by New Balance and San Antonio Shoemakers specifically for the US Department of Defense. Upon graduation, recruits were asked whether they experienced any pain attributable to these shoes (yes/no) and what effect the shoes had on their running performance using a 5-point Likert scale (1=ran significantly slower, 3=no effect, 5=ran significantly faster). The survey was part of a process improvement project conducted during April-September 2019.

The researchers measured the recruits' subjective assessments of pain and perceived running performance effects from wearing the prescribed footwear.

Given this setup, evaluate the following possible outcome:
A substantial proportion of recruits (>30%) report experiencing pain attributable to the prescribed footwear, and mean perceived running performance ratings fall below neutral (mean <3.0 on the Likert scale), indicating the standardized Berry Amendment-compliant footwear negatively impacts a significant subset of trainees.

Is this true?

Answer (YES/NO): YES